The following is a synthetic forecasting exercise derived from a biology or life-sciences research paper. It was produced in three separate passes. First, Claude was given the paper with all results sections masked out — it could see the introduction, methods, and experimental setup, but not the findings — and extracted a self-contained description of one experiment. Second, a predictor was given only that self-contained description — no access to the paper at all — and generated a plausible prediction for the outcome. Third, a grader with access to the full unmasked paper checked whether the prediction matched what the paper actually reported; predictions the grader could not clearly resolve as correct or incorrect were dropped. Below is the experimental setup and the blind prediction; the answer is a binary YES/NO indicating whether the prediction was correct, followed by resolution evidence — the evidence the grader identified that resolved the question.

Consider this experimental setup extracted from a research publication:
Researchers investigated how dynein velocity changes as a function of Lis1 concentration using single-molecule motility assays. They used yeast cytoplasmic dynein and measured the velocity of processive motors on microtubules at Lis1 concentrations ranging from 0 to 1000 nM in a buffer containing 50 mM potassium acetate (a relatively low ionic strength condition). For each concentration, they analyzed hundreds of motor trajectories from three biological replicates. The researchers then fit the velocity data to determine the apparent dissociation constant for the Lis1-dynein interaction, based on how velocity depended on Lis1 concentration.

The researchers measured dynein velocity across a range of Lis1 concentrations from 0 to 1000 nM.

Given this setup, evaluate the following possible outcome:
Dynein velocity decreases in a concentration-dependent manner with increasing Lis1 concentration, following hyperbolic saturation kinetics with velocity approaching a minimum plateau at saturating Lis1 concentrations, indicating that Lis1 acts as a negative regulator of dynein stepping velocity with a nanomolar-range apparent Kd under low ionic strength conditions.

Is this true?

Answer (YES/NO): YES